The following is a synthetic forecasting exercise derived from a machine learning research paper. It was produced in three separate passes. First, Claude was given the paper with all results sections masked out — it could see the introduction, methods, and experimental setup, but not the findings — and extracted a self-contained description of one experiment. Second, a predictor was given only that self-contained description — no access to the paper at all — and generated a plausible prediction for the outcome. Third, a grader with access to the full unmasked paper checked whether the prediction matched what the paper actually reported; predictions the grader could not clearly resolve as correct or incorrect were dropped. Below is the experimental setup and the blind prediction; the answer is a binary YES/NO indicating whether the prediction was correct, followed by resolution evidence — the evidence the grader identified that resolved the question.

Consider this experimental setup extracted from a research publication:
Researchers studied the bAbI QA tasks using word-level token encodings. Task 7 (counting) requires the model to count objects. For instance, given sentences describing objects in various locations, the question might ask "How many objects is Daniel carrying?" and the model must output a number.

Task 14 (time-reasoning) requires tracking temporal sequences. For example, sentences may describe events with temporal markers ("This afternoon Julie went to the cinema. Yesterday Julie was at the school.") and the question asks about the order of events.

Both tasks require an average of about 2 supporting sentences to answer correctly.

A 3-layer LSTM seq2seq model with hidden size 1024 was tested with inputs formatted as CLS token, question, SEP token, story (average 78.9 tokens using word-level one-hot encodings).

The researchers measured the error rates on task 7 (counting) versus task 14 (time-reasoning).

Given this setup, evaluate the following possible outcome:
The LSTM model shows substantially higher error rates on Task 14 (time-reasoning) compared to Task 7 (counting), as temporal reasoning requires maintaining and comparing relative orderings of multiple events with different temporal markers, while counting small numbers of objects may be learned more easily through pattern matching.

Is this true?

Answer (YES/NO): YES